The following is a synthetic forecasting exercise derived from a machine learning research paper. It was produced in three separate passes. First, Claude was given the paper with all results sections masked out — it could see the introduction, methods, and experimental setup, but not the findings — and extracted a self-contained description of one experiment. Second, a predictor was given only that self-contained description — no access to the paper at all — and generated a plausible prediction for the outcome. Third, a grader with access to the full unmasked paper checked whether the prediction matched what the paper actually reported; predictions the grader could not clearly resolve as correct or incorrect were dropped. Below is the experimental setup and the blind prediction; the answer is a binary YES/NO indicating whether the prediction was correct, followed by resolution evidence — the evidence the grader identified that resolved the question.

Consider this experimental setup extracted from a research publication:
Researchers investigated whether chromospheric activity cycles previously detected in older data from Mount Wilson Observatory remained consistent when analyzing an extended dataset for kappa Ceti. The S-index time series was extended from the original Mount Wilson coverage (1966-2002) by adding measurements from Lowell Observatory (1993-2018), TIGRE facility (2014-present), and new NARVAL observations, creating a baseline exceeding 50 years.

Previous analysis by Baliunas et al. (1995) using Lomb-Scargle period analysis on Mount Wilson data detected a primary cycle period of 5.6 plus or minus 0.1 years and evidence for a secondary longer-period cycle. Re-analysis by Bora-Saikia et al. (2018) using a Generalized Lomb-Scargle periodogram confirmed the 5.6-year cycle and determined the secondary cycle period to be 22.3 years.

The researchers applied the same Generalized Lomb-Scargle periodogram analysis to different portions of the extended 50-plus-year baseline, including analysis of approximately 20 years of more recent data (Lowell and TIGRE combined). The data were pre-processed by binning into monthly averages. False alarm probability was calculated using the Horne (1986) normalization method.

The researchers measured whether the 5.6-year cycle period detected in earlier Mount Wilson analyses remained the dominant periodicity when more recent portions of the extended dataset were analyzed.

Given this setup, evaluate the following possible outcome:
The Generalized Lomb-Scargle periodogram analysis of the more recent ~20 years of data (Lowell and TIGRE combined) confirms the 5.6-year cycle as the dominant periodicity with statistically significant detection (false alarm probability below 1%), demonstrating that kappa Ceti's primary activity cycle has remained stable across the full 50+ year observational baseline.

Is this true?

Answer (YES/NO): NO